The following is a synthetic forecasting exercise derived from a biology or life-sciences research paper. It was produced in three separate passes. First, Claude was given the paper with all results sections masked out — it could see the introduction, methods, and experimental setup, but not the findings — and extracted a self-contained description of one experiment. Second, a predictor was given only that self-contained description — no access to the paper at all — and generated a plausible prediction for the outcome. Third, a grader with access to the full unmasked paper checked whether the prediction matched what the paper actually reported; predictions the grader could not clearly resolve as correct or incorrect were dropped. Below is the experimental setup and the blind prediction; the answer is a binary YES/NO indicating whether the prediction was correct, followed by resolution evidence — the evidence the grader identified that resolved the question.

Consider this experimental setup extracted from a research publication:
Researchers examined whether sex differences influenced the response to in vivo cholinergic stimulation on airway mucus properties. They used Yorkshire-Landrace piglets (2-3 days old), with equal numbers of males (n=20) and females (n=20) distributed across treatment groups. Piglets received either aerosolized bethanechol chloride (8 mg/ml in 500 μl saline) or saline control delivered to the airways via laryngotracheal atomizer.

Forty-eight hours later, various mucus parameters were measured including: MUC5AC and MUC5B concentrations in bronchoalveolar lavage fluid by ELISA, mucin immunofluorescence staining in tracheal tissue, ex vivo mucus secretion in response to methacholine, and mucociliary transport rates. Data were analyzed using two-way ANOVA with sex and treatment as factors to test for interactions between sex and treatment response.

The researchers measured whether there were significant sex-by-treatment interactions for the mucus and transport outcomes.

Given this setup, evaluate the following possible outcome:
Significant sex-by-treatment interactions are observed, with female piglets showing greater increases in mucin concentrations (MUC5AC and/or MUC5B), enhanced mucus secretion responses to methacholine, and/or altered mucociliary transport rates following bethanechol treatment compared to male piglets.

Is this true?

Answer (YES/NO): NO